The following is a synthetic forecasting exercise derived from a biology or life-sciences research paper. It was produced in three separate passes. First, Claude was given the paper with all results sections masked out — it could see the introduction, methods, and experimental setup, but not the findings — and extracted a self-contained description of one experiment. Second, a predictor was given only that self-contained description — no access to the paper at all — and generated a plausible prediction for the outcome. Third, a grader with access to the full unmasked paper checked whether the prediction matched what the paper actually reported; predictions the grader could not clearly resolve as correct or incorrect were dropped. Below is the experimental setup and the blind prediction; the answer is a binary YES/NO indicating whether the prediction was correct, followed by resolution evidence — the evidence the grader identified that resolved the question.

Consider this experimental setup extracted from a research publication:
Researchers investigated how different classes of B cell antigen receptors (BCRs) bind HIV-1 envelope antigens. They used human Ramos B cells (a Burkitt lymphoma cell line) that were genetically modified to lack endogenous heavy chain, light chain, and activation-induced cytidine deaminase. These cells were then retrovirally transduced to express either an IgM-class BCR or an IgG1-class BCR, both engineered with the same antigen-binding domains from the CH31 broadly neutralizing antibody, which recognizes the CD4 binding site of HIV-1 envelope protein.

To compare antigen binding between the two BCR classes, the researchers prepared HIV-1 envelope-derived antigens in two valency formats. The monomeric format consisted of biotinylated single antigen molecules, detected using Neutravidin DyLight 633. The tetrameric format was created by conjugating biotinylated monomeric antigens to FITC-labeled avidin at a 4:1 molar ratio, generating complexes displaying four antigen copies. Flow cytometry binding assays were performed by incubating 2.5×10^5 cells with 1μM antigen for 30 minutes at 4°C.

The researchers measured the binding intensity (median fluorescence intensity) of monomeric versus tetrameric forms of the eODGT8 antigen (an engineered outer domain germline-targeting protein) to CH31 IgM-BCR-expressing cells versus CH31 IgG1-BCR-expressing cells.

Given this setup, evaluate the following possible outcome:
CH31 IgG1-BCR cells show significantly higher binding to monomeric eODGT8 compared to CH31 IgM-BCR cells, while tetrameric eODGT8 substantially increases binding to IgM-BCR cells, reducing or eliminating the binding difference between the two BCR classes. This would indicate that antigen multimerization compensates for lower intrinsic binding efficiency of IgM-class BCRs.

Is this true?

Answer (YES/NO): NO